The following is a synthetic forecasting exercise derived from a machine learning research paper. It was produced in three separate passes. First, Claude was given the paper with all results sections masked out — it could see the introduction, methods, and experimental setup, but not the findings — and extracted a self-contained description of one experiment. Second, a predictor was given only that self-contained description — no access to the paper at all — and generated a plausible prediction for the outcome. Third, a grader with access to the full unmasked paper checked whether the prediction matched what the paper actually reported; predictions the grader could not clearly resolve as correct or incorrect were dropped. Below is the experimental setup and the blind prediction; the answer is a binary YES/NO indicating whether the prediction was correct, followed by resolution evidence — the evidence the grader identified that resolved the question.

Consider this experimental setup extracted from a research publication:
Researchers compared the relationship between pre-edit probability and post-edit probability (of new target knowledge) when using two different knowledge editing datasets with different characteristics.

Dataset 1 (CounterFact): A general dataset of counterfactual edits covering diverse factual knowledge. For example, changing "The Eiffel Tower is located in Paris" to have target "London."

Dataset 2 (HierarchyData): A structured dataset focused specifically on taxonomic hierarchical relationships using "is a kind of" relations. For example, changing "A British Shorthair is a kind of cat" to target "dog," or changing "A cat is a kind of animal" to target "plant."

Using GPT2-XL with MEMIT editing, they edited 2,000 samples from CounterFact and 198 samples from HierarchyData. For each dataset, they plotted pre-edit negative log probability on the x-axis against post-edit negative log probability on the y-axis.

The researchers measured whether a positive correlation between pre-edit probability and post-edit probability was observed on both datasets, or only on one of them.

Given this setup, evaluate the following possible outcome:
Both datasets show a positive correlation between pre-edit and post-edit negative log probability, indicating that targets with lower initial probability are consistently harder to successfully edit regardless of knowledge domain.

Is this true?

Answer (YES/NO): YES